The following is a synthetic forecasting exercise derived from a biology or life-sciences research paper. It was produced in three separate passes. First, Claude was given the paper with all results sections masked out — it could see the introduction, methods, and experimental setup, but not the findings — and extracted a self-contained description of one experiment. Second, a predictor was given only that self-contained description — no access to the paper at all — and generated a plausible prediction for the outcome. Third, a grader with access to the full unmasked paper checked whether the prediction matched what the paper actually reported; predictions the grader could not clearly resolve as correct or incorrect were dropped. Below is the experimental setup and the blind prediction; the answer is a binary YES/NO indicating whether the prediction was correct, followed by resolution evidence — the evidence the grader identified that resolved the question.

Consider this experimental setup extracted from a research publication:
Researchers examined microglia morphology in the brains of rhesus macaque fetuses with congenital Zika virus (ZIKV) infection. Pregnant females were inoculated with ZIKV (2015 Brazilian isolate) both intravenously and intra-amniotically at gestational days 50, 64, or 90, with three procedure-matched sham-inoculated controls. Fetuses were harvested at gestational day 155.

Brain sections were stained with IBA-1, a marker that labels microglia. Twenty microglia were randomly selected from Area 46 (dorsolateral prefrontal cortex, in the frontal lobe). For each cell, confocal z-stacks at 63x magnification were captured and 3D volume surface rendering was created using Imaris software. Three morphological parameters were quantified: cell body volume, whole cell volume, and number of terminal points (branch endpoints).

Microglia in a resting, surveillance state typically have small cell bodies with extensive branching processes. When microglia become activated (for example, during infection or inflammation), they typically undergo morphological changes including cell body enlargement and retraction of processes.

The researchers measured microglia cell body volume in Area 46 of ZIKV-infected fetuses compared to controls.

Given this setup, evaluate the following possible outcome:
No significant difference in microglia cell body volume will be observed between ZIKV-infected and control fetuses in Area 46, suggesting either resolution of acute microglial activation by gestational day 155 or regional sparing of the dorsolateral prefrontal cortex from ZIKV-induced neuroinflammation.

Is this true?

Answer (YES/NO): YES